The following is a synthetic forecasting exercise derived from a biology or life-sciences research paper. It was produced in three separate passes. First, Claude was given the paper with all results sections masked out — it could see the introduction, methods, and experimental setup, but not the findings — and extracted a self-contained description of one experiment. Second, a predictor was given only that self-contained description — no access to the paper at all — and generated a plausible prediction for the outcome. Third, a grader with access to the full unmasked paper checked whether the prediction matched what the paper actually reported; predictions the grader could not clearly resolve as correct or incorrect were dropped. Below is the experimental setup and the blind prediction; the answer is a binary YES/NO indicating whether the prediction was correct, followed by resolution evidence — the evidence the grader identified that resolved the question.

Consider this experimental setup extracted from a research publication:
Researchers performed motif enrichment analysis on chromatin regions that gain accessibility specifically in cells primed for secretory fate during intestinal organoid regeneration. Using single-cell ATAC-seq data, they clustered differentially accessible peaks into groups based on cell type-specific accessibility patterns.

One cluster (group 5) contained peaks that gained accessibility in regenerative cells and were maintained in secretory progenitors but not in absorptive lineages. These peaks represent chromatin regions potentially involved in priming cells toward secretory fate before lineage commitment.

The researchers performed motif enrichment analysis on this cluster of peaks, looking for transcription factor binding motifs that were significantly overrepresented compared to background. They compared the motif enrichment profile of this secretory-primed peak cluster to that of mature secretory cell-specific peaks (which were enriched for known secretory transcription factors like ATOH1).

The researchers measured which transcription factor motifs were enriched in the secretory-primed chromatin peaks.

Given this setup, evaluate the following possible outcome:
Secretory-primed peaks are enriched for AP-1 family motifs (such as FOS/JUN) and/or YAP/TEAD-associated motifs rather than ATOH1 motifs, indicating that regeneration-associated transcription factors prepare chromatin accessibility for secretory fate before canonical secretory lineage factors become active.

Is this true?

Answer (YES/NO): NO